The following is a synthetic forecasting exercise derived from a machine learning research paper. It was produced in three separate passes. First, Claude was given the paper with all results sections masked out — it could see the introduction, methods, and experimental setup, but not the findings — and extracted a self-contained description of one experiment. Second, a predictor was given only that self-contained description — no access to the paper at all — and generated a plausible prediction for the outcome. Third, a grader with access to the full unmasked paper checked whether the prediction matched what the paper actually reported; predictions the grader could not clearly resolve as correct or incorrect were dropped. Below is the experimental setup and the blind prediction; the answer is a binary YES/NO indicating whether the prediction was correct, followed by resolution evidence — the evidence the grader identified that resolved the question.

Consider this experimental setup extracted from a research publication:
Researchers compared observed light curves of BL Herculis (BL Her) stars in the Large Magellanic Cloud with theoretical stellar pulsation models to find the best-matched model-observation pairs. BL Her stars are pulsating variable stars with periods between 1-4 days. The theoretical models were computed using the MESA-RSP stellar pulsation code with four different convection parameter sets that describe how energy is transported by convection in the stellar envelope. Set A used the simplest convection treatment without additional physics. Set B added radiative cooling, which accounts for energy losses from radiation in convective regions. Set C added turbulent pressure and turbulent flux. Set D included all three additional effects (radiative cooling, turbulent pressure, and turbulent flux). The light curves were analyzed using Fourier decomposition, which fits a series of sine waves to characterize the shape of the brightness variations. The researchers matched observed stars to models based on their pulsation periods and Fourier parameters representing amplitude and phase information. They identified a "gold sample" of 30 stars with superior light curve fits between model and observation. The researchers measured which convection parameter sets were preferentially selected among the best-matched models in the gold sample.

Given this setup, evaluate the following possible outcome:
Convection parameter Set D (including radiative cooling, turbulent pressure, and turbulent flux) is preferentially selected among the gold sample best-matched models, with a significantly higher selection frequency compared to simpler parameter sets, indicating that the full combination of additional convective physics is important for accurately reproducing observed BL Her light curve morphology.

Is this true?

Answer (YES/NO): NO